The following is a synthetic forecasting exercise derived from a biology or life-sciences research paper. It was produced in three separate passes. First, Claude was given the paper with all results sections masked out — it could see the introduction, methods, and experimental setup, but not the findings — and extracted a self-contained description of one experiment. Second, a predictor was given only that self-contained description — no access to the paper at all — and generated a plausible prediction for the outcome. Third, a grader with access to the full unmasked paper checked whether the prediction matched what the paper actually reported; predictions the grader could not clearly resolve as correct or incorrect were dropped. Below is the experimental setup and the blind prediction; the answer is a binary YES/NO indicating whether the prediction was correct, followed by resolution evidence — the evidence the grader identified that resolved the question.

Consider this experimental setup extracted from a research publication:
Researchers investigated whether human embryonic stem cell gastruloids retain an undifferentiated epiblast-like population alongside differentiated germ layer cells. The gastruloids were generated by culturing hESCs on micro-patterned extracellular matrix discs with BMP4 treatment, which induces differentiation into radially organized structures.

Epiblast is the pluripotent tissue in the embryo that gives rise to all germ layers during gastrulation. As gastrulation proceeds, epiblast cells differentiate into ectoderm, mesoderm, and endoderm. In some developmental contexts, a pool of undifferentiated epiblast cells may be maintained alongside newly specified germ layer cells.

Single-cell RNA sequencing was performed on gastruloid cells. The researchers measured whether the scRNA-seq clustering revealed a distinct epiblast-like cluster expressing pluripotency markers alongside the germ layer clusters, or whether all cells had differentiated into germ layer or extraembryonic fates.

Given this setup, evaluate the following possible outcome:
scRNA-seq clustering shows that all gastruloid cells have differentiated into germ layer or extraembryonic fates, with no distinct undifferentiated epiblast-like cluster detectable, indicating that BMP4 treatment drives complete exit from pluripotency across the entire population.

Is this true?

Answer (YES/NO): NO